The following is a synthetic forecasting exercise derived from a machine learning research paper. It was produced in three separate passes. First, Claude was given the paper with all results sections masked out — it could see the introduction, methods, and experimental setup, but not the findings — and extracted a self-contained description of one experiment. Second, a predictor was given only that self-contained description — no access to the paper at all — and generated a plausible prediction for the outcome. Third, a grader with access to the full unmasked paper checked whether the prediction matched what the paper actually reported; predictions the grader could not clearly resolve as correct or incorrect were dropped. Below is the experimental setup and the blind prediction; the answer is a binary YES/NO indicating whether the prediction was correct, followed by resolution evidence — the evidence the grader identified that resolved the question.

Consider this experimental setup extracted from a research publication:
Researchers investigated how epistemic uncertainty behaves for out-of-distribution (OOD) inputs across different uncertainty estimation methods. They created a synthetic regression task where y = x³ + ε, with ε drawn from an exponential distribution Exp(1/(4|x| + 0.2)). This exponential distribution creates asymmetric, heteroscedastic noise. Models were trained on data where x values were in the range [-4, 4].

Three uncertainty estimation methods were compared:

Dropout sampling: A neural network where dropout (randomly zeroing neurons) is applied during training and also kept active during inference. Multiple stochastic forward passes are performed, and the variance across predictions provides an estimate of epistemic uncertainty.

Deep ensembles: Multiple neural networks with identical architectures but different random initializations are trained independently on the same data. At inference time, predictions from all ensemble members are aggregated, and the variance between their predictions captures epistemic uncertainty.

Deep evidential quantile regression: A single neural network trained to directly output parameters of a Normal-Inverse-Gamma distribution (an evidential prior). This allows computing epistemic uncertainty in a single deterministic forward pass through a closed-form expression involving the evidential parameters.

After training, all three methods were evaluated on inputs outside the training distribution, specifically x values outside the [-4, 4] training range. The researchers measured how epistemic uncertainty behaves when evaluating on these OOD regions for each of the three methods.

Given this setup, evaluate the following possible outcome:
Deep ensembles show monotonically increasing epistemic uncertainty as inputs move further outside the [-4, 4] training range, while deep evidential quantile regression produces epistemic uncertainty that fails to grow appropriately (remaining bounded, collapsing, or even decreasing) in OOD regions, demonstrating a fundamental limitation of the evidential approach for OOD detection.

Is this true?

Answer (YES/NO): NO